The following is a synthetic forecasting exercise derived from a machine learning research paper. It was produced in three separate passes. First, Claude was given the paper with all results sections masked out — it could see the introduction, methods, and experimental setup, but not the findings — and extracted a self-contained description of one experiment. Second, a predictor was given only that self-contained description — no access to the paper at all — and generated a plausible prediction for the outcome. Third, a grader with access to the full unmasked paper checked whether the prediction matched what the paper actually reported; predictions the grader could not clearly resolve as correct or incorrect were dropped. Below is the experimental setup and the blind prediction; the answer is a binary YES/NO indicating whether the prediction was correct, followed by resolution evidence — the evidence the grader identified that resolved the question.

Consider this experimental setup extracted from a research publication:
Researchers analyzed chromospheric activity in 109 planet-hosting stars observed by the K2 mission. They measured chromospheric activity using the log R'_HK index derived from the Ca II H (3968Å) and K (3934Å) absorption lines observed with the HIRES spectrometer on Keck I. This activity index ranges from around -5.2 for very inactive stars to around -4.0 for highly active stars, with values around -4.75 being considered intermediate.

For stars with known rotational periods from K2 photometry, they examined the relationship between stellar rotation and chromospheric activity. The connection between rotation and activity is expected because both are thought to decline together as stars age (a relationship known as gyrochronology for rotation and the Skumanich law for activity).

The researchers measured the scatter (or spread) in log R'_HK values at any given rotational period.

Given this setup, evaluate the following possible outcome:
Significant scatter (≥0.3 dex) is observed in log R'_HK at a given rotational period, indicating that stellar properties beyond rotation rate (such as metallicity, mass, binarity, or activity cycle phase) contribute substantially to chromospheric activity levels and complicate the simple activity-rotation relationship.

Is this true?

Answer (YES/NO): YES